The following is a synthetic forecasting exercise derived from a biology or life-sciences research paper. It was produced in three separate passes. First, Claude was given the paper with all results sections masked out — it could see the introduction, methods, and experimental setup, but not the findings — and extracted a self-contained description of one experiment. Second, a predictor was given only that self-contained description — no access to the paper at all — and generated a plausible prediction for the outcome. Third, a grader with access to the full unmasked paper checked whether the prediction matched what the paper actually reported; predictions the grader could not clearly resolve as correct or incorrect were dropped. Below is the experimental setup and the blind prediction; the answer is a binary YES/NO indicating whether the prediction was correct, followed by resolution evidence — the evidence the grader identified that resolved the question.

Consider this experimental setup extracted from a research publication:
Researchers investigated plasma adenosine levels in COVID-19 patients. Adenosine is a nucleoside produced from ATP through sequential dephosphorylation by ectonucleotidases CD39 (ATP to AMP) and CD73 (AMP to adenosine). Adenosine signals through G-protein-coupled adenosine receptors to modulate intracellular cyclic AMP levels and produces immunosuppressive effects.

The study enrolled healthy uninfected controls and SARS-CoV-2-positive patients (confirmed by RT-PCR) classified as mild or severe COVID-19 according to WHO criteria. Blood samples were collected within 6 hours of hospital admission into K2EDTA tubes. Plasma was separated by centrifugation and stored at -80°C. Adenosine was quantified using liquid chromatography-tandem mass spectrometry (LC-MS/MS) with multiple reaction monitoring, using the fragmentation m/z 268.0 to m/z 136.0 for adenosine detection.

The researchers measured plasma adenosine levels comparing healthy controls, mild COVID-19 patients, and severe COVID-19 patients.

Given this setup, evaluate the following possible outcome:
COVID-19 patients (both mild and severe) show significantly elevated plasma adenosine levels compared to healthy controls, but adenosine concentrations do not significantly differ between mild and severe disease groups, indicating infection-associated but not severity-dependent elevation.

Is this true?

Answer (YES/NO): NO